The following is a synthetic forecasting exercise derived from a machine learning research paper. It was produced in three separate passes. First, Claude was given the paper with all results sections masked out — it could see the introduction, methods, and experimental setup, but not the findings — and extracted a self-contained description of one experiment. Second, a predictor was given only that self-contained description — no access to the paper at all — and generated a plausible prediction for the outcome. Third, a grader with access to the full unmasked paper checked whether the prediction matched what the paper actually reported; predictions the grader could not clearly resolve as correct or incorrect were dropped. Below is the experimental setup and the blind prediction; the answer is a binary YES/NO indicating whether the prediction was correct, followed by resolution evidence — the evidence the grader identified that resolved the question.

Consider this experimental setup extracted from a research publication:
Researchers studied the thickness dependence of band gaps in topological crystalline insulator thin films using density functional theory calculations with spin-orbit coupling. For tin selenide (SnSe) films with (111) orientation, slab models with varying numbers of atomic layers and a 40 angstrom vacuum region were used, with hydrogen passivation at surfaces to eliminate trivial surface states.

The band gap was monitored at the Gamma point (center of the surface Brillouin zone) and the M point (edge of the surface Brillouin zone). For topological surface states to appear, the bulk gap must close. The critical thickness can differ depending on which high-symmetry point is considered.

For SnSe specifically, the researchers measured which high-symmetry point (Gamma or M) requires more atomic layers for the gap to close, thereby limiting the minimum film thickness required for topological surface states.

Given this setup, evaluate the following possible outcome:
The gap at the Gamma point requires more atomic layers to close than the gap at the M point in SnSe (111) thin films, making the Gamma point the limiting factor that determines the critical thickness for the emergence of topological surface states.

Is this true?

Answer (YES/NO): NO